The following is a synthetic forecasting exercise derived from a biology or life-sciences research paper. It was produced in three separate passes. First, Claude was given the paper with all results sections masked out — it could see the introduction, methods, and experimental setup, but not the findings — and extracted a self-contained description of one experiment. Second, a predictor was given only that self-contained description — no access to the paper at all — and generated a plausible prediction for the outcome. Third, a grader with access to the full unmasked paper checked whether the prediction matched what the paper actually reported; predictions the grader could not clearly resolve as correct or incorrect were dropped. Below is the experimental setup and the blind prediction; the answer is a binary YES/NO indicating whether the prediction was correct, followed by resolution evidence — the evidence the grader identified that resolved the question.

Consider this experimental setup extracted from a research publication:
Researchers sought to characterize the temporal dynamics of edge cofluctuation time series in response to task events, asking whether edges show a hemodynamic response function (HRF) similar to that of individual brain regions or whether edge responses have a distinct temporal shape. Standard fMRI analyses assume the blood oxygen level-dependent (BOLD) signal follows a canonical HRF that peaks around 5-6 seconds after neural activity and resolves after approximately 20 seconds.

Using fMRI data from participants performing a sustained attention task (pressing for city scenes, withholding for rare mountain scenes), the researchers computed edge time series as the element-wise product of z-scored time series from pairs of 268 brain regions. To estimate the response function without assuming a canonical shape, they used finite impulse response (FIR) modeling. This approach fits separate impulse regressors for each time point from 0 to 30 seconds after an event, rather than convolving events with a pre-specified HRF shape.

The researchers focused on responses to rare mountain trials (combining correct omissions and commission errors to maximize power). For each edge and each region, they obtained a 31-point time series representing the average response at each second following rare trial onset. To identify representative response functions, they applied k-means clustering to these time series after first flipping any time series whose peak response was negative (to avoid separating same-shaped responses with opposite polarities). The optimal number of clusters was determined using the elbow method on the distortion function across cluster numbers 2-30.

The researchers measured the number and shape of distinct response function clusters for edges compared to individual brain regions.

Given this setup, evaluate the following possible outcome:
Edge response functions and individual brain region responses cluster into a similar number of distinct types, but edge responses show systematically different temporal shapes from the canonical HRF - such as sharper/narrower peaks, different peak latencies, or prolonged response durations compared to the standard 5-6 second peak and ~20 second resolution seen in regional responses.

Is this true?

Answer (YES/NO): NO